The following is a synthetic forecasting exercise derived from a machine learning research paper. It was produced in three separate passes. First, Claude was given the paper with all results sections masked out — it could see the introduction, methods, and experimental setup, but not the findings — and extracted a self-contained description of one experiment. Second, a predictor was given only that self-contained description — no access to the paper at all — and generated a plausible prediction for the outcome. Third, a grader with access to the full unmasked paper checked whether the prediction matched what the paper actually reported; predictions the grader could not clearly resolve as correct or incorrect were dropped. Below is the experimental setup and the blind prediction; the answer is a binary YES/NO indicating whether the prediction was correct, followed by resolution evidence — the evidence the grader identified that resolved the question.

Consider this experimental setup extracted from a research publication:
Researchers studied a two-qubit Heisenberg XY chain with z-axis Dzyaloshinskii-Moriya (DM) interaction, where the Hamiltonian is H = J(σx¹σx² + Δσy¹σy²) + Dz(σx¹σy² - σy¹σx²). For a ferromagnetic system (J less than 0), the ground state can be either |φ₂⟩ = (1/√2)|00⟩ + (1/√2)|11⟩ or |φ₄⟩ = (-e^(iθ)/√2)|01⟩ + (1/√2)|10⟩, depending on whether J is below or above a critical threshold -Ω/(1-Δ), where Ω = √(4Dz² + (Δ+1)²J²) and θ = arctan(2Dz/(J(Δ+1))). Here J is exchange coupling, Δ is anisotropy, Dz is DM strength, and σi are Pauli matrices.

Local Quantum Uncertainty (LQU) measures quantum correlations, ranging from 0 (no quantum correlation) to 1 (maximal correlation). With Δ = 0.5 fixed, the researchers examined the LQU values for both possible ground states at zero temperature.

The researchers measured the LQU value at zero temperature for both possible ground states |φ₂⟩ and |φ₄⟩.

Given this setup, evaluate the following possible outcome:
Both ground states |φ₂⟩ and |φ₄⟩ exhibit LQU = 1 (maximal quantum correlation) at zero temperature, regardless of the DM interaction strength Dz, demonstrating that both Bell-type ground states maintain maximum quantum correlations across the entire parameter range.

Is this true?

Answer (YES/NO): YES